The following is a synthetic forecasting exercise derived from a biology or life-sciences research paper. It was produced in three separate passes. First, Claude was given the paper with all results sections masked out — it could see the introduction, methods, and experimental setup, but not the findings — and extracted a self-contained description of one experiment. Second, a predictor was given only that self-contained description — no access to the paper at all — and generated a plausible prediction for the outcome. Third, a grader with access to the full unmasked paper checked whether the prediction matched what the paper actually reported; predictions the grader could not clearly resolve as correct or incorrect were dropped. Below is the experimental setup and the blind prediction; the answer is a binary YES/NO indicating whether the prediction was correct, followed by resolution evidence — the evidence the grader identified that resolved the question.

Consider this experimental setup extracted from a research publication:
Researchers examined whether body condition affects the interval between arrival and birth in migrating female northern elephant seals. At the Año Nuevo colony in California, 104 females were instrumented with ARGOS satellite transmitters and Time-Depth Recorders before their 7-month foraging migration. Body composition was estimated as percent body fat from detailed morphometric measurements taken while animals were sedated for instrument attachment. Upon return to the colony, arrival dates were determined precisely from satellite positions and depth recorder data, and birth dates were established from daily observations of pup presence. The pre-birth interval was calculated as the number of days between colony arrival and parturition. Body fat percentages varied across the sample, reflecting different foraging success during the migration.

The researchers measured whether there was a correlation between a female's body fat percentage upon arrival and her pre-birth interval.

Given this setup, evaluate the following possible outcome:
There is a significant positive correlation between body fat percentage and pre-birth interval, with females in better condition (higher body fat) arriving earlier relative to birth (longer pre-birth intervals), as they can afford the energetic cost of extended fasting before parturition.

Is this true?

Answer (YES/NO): NO